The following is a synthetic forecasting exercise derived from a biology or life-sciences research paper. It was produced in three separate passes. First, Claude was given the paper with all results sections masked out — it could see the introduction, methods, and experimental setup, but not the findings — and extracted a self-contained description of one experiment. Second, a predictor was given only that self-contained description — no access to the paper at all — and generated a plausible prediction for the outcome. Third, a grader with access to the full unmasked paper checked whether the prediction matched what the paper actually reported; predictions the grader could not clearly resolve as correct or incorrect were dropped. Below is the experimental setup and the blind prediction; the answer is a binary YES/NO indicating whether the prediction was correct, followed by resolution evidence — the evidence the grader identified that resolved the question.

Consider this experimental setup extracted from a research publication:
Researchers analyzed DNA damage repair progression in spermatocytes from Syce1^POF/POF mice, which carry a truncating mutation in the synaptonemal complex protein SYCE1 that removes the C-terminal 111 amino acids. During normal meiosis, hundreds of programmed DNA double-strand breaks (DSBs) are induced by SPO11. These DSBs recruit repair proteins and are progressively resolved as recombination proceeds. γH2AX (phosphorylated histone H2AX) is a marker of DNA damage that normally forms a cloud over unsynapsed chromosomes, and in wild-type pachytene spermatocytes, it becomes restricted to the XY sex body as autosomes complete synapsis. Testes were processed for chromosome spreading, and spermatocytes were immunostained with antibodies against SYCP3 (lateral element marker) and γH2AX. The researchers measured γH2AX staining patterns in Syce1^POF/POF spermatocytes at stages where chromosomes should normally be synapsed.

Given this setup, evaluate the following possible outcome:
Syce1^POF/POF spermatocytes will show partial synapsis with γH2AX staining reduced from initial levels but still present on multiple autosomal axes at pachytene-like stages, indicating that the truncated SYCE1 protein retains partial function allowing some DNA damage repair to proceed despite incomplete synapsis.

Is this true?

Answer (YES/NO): NO